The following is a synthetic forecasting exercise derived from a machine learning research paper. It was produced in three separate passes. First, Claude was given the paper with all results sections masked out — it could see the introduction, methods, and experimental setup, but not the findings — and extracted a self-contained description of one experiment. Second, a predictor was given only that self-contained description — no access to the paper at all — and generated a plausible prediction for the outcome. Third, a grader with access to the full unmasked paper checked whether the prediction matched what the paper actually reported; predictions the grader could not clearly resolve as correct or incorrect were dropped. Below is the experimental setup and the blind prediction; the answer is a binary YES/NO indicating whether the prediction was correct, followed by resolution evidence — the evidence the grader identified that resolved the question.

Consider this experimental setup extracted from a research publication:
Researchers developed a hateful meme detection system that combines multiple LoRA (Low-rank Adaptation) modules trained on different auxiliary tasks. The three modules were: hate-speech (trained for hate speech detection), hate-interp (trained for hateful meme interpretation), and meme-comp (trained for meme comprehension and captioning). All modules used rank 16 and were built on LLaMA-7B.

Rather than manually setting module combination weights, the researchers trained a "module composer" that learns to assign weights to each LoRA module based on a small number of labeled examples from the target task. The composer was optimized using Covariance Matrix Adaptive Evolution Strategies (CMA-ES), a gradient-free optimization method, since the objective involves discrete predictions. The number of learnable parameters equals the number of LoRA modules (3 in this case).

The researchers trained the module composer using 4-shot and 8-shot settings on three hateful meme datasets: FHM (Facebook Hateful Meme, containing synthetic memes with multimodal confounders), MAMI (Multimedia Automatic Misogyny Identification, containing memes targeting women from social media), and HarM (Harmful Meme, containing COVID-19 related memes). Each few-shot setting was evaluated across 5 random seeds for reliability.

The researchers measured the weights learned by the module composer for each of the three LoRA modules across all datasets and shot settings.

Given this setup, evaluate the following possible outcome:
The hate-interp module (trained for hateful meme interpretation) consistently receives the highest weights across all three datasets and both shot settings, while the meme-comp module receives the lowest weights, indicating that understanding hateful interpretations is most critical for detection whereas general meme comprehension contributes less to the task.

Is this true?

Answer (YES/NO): NO